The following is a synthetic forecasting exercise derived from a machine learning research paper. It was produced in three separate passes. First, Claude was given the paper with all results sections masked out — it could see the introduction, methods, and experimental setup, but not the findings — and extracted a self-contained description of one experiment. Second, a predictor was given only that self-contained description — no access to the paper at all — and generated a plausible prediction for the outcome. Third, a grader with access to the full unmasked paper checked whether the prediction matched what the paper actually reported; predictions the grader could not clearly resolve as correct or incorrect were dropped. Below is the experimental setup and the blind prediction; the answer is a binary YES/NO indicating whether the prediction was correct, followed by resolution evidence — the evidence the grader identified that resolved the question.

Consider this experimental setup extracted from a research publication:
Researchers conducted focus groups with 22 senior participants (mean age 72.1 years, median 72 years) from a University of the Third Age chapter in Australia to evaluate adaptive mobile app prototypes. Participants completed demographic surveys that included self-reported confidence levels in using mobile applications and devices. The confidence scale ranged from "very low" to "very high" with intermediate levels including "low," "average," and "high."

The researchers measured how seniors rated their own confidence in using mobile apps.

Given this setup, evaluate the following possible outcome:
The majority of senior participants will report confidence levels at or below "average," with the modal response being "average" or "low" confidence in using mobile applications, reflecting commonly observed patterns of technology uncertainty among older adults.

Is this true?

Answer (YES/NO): YES